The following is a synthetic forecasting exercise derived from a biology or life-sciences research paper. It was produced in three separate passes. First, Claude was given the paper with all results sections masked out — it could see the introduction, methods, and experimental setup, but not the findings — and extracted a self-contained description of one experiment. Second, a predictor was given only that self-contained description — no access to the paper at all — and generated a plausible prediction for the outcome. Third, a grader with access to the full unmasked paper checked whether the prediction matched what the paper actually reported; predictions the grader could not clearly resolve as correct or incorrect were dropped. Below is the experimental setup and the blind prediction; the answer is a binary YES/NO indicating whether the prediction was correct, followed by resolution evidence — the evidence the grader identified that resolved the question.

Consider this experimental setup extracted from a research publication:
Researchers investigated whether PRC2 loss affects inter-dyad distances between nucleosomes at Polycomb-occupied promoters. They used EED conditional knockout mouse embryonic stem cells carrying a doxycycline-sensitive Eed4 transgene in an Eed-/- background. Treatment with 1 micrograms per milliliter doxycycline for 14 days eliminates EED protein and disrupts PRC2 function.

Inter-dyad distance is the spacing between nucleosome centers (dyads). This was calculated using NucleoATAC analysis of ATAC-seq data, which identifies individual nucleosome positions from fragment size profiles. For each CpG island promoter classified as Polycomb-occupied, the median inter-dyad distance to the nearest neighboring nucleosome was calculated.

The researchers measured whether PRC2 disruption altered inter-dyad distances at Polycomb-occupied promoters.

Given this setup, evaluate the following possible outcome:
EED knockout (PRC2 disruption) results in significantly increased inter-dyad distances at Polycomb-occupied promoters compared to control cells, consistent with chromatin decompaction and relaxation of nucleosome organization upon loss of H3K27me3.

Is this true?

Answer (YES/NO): NO